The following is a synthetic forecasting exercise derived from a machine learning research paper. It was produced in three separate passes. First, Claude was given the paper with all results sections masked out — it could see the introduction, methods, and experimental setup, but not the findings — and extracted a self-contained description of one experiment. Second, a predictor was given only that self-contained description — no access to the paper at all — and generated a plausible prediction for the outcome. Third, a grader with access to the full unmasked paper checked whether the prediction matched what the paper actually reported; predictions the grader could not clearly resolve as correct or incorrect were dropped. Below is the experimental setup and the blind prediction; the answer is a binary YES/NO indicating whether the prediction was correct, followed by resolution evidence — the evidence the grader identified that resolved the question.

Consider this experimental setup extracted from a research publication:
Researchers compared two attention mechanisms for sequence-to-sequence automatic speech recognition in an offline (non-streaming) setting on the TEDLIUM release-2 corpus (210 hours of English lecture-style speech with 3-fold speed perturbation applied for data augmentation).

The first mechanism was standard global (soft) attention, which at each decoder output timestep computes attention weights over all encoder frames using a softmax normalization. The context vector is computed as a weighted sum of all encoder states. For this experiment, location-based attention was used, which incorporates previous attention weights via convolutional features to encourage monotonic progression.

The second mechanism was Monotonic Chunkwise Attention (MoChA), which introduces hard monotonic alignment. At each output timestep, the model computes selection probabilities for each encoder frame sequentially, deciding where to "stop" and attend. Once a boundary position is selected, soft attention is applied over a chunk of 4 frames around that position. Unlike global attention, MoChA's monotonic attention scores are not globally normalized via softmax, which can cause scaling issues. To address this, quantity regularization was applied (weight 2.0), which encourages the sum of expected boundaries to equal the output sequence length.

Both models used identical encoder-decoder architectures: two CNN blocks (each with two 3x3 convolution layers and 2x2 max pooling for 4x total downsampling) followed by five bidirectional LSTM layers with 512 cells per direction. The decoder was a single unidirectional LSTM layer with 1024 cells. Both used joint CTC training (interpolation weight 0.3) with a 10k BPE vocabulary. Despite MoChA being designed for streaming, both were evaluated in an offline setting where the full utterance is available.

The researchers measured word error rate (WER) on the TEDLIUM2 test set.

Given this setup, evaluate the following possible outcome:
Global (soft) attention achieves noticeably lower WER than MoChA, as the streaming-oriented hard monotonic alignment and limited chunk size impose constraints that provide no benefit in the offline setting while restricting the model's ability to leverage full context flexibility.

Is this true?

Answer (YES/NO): NO